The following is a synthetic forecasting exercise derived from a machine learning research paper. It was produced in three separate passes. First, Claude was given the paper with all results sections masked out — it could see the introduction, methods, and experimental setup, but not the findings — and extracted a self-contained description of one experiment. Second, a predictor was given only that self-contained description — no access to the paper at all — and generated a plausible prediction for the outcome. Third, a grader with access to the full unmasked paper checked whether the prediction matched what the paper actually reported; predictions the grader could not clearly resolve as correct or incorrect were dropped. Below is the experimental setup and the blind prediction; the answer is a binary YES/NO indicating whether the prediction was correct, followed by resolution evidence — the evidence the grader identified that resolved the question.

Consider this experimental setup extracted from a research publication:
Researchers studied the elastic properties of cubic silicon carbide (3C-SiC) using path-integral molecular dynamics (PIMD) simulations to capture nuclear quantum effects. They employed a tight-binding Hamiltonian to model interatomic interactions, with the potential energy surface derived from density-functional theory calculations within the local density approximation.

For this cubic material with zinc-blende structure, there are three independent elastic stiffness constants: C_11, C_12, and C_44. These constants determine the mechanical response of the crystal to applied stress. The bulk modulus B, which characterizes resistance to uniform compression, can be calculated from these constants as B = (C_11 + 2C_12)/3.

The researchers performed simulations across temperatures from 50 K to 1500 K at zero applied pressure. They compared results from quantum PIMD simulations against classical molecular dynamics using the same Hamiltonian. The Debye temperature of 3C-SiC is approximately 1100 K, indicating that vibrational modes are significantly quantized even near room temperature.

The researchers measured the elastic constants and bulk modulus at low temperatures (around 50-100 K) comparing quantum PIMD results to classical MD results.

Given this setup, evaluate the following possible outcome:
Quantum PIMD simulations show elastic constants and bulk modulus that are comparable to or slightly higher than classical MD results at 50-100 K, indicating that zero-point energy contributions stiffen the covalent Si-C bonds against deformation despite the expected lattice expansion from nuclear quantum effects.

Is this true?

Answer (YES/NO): NO